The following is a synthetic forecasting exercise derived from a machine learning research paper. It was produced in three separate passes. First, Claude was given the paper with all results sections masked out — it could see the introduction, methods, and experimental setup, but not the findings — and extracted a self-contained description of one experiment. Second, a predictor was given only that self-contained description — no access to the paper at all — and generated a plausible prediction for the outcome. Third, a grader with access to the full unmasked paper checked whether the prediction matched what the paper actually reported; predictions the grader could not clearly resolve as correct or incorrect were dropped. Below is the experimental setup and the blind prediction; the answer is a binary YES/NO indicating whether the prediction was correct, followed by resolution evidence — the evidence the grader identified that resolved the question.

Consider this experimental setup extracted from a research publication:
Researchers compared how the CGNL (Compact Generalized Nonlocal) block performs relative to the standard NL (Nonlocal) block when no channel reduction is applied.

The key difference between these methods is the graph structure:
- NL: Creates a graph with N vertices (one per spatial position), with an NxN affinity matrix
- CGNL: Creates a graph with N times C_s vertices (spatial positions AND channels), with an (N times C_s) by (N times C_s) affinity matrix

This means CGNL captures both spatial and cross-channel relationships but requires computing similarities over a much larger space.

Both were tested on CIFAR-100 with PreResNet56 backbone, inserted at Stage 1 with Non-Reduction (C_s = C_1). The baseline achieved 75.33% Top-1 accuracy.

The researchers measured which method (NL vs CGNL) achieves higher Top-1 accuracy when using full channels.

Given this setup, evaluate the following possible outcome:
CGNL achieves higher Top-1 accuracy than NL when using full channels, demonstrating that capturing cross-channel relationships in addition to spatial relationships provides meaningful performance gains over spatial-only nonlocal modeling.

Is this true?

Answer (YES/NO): NO